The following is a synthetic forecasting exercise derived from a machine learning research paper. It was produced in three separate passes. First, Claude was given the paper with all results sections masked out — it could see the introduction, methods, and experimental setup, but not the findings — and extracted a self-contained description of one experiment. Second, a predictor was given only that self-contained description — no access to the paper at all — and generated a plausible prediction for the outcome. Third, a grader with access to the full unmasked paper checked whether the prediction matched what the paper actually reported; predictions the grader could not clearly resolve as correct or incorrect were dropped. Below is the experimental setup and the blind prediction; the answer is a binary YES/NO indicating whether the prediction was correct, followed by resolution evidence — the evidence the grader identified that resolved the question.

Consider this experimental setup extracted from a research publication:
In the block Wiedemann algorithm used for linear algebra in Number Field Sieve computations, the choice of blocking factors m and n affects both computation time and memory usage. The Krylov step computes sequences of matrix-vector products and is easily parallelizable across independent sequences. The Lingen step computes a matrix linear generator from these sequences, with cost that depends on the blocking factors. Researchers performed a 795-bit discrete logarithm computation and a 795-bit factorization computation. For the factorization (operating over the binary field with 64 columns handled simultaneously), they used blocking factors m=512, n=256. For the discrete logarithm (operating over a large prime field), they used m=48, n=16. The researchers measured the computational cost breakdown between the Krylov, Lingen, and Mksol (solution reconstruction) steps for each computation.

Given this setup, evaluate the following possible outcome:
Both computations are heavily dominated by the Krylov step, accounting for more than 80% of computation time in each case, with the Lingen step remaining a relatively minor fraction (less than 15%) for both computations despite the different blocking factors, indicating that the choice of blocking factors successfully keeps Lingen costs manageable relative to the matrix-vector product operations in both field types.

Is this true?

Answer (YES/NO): YES